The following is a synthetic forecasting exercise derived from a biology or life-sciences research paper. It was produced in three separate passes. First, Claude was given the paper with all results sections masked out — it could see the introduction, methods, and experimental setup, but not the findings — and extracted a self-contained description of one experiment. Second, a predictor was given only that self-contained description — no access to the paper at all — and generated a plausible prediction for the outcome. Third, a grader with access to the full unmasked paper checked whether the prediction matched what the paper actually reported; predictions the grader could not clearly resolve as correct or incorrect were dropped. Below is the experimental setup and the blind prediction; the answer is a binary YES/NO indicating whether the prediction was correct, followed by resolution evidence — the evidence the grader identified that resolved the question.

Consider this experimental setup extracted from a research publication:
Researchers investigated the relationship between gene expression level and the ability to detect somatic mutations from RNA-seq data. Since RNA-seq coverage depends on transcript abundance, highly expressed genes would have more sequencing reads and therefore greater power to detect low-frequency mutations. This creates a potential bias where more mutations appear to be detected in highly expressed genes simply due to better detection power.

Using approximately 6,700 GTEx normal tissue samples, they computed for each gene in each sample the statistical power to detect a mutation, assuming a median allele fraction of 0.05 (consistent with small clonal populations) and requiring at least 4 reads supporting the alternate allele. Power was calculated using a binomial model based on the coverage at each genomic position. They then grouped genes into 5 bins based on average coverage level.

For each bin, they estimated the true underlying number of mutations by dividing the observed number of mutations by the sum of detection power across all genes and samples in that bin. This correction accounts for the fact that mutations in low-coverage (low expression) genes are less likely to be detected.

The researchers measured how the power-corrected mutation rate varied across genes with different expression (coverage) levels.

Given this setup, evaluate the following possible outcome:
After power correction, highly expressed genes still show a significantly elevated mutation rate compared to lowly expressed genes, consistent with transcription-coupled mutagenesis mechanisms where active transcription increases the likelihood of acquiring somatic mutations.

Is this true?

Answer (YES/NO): NO